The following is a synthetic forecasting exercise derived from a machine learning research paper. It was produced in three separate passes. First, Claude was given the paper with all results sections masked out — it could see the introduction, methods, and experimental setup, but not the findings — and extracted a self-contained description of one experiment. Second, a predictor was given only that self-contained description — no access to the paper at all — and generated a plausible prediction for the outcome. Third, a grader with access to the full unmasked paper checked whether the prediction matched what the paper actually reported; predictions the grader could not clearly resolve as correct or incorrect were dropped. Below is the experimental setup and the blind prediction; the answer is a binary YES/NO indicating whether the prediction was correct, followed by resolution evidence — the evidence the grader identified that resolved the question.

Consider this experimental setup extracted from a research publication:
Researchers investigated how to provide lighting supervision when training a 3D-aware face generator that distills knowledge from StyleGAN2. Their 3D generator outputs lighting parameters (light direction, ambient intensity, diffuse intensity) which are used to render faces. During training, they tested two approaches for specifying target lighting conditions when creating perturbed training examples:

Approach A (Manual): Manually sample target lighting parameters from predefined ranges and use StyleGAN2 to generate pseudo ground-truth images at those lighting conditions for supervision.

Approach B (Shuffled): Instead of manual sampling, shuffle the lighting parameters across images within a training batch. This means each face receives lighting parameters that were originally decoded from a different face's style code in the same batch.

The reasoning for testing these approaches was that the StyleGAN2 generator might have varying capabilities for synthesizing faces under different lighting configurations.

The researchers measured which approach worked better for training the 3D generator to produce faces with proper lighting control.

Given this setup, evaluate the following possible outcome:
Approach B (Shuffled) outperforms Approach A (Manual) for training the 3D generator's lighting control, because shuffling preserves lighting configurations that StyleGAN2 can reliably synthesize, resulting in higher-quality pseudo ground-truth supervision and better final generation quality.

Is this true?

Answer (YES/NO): YES